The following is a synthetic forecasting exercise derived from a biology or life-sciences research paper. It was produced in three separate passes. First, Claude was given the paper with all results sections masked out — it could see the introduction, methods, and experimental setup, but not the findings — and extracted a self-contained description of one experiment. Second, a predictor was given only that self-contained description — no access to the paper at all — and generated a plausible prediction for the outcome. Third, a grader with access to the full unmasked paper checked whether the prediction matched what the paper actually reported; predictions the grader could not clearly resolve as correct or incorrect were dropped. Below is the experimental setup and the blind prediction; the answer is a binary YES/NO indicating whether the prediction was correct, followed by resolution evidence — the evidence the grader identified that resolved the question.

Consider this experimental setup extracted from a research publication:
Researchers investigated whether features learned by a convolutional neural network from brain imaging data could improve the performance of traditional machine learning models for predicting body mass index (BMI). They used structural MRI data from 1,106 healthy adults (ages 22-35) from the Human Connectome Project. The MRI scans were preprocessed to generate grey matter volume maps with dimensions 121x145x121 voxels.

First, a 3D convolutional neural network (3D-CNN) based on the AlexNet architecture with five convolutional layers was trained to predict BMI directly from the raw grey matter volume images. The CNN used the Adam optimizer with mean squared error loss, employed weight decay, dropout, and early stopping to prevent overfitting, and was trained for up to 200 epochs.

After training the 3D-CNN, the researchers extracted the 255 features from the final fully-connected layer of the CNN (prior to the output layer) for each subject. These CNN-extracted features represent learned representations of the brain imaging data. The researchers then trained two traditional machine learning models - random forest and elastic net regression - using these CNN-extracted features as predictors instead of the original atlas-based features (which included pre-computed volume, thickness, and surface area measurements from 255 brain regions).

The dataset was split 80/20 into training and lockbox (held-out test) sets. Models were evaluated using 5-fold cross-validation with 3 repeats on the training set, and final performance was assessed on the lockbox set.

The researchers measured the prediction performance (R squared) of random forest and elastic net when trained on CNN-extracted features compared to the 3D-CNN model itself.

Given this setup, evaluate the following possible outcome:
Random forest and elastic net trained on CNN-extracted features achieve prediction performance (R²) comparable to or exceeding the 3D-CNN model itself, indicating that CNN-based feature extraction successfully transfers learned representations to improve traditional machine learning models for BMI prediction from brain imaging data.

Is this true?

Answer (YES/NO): YES